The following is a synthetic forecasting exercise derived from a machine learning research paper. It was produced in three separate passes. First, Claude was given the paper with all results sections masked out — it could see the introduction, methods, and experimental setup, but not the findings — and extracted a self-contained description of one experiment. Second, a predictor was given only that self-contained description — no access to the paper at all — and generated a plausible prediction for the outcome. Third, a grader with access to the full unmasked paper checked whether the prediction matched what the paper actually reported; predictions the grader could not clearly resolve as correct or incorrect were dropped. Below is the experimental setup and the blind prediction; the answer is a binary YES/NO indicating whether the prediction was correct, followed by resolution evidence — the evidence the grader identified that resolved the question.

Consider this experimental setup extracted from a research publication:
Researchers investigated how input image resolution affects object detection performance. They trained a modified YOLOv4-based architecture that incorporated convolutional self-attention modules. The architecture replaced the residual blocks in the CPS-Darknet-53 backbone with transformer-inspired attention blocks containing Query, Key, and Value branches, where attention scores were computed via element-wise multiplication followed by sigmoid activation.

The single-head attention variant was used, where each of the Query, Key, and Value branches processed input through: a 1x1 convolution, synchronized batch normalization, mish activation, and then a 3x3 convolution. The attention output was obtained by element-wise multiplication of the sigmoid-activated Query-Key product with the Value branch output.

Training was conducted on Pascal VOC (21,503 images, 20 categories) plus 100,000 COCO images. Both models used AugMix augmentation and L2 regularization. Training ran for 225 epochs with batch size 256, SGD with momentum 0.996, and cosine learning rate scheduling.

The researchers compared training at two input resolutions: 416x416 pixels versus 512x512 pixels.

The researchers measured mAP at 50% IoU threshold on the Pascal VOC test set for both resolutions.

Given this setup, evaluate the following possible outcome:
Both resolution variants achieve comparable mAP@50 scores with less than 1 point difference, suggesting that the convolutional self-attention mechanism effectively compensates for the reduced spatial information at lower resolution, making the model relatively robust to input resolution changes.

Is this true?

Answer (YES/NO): YES